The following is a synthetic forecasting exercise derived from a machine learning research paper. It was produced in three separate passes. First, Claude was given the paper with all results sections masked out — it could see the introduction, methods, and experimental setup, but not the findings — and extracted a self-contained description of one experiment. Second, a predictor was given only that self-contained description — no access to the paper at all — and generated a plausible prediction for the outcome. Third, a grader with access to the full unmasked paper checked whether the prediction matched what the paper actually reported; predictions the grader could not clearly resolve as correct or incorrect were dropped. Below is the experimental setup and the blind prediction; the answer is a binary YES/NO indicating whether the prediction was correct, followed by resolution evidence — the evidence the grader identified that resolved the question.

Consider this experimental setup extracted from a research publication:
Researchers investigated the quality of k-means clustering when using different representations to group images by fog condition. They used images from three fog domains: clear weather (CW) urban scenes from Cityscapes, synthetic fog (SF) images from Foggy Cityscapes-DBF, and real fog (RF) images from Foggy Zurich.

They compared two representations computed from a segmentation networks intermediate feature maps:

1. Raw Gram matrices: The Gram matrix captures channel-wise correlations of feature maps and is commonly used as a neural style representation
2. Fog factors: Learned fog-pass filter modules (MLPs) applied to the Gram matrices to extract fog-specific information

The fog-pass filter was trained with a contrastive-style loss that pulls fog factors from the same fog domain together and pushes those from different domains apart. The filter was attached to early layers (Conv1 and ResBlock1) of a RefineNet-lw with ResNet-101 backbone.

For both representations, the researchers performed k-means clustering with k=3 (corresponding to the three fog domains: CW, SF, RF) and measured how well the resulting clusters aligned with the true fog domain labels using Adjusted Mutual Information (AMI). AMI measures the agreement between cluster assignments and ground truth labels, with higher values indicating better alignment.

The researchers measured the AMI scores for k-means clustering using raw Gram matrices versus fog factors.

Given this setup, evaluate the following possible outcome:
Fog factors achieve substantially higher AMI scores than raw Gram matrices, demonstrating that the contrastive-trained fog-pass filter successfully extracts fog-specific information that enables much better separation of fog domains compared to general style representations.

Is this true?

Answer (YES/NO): YES